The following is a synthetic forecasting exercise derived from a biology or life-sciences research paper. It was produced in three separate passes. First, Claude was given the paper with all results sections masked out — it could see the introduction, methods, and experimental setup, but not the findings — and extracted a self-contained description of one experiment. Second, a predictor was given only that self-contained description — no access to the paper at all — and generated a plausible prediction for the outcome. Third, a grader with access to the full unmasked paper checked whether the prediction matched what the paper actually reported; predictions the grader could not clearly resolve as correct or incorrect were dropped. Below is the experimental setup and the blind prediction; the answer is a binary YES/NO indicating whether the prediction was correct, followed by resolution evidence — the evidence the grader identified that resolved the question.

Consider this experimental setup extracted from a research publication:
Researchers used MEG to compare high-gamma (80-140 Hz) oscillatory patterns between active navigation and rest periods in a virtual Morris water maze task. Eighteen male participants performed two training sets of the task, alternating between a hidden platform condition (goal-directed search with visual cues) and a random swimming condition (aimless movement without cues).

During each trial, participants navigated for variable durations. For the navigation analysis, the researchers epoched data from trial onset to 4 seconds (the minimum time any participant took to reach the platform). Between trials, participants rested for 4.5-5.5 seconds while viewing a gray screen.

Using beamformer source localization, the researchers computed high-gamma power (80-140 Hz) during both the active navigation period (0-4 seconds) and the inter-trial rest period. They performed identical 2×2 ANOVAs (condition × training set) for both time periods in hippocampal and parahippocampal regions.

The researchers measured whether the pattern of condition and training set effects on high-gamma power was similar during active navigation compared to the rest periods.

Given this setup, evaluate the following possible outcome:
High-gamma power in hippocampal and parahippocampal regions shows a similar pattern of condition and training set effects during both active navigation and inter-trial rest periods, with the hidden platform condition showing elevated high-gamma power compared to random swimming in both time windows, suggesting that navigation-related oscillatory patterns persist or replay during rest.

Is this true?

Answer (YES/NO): NO